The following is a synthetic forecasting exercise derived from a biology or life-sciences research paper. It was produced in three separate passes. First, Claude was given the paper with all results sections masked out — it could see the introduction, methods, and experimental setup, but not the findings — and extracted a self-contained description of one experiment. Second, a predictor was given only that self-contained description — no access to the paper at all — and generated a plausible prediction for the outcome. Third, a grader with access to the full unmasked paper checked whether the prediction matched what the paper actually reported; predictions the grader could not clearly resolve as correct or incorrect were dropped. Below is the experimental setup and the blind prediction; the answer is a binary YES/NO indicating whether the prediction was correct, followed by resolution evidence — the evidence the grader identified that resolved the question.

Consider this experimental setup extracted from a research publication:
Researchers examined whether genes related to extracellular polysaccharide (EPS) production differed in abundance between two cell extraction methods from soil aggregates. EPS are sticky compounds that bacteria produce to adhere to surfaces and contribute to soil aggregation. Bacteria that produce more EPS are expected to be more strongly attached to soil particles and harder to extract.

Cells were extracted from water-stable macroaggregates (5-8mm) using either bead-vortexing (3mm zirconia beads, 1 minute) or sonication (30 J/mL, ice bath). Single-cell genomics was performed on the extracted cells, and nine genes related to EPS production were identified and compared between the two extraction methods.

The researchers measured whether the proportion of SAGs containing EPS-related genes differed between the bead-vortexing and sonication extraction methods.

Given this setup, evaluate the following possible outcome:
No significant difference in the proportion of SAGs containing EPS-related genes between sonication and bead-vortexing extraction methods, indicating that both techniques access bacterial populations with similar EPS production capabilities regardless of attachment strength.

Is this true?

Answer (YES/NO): NO